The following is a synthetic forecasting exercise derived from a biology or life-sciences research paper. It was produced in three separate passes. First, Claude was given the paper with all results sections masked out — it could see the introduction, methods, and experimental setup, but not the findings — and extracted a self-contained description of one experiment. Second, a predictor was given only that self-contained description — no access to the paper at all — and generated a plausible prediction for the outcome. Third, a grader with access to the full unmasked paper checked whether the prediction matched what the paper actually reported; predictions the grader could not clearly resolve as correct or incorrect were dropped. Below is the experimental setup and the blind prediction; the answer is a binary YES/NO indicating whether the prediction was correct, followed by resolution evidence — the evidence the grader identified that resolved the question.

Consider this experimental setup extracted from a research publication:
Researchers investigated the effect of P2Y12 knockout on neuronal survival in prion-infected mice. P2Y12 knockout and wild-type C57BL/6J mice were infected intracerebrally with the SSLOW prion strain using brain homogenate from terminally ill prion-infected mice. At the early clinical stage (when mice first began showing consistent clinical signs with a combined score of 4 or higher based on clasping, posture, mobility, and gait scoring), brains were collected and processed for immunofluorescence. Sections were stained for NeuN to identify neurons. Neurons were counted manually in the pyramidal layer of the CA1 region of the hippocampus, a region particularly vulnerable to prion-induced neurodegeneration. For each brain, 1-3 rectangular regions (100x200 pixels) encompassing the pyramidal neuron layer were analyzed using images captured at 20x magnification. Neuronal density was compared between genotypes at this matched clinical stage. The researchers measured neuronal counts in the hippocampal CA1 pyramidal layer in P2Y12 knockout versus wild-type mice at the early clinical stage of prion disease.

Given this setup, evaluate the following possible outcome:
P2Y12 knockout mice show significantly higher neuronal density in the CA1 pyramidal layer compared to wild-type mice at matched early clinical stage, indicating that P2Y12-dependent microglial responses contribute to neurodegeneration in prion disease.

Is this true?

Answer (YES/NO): NO